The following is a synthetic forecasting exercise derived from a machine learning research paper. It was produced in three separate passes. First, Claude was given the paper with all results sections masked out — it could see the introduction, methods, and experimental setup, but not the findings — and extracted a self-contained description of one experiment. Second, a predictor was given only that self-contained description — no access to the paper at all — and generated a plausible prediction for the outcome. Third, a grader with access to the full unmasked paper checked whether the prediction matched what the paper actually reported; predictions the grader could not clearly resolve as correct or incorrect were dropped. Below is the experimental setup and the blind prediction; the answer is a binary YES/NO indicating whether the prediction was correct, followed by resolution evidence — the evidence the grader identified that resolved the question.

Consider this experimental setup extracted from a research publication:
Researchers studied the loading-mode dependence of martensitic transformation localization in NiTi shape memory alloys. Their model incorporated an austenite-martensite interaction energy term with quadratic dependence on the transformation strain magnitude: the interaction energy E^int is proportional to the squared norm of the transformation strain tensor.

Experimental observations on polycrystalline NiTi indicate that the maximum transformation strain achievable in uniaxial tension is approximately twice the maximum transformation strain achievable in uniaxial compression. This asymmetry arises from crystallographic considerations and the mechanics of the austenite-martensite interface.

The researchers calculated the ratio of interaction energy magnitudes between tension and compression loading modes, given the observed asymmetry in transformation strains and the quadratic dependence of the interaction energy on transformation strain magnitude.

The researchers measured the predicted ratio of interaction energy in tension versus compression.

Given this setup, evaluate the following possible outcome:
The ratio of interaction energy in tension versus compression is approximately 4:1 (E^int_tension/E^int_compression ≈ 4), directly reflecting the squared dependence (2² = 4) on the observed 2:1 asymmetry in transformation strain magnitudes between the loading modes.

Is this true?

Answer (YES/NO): YES